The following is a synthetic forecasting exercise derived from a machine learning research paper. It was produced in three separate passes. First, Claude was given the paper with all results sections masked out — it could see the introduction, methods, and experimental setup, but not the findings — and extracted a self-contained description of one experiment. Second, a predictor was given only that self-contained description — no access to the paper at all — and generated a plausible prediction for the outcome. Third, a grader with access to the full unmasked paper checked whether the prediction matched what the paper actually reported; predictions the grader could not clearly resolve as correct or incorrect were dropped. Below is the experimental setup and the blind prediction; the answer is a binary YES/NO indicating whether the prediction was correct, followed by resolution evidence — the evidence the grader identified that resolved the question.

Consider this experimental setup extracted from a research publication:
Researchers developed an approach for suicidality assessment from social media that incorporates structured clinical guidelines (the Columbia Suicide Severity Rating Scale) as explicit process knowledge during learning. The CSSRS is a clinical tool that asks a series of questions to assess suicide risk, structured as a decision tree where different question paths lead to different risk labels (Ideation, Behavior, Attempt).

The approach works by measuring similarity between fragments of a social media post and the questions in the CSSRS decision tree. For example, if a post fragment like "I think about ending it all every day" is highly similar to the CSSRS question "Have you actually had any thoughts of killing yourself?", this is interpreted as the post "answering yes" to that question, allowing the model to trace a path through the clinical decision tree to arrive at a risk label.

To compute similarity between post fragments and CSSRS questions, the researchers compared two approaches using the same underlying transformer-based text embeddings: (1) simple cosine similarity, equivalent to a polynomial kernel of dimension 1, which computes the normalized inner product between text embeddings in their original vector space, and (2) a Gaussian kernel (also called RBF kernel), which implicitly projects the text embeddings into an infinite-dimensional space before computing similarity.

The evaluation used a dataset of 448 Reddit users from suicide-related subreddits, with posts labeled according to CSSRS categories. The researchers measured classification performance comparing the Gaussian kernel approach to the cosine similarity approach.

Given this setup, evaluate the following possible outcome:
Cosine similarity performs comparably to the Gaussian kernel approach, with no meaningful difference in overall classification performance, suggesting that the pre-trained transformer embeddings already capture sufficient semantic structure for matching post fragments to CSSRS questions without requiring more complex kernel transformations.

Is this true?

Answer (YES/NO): NO